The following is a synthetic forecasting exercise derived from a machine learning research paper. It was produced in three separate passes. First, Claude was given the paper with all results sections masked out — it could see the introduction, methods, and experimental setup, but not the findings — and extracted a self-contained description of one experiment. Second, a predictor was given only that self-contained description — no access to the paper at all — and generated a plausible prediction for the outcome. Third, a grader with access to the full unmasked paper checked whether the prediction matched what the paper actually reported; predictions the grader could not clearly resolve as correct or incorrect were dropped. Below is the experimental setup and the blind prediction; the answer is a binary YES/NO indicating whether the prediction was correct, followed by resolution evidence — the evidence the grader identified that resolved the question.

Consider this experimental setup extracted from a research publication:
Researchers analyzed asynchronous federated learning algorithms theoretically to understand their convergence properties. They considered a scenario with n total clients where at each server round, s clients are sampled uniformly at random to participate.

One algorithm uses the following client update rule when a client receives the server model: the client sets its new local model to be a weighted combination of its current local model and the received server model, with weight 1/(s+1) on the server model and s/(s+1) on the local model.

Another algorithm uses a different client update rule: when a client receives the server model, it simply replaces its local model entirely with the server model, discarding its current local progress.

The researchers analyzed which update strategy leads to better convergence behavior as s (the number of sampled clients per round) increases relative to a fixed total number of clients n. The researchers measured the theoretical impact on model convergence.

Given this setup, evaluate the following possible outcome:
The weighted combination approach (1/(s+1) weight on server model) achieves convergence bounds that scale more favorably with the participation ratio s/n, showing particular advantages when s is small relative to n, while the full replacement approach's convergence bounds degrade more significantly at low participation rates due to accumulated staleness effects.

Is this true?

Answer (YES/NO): NO